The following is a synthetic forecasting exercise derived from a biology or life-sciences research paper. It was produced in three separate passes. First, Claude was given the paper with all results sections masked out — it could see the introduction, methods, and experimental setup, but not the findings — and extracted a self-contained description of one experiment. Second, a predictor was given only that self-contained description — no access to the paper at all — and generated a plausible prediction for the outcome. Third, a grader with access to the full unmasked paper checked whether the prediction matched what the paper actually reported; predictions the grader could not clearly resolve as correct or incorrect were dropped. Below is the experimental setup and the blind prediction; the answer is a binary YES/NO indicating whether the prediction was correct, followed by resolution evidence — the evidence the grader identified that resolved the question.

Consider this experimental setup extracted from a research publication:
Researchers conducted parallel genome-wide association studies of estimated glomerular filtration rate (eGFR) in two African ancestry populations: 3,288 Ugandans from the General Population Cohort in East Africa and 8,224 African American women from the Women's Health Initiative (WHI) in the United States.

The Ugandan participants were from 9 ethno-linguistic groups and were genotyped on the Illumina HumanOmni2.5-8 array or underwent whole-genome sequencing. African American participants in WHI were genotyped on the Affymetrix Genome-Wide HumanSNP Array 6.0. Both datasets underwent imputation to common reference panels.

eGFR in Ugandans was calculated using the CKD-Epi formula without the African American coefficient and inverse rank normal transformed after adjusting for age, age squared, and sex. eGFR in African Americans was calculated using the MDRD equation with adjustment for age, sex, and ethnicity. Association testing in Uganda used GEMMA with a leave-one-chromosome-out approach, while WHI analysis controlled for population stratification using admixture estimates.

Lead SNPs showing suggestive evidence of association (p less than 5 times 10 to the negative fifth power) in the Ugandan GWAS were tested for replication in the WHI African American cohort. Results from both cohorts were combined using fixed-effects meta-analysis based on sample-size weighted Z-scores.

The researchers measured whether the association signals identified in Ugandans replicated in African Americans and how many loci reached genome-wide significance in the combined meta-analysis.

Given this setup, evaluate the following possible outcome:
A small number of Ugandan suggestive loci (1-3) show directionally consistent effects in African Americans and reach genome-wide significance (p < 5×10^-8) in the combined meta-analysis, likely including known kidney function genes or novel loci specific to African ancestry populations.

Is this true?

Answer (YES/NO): YES